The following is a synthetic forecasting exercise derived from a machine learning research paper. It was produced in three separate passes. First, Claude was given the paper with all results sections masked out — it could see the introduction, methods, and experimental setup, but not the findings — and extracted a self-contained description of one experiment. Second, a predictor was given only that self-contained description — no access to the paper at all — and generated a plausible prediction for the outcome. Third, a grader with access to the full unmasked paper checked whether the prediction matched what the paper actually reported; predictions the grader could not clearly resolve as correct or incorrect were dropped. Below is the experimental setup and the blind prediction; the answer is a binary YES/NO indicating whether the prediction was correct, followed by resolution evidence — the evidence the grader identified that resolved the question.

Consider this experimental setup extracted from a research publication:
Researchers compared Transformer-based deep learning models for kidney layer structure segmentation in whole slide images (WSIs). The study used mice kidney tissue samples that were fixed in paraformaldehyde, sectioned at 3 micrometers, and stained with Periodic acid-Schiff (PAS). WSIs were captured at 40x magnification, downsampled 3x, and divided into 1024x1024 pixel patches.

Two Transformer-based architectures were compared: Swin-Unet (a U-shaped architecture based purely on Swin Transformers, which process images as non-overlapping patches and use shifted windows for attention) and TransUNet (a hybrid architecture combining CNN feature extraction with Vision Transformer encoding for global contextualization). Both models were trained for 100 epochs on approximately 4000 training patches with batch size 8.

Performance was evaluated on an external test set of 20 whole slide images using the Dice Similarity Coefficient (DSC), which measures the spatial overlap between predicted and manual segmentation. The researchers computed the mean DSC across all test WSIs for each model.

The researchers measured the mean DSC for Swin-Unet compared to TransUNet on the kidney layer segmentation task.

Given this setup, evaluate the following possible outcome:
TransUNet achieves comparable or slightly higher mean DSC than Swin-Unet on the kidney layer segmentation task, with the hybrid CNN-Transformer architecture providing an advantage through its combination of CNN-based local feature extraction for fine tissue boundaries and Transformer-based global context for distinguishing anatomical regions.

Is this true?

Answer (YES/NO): NO